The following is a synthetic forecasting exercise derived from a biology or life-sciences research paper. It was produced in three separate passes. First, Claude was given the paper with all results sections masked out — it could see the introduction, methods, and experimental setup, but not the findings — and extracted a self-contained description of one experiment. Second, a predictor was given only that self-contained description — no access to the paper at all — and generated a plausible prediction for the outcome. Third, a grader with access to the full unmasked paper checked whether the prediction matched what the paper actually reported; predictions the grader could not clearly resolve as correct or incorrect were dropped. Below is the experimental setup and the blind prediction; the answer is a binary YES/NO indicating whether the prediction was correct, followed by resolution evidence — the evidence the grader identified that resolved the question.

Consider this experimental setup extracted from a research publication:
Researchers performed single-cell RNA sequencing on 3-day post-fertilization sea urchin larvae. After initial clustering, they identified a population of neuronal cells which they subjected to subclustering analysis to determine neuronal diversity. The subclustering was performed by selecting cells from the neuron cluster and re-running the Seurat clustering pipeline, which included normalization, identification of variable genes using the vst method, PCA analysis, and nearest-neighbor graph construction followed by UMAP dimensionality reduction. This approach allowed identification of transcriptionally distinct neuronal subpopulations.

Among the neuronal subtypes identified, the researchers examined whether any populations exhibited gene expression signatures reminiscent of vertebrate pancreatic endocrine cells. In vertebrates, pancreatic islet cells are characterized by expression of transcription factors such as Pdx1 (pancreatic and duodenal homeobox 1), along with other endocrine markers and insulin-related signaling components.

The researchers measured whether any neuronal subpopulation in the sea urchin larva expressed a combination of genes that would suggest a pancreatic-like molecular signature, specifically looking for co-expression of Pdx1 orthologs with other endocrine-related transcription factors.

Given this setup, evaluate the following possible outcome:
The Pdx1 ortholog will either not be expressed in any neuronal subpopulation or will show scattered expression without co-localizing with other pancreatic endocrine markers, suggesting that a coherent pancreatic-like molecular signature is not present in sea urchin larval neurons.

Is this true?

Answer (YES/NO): NO